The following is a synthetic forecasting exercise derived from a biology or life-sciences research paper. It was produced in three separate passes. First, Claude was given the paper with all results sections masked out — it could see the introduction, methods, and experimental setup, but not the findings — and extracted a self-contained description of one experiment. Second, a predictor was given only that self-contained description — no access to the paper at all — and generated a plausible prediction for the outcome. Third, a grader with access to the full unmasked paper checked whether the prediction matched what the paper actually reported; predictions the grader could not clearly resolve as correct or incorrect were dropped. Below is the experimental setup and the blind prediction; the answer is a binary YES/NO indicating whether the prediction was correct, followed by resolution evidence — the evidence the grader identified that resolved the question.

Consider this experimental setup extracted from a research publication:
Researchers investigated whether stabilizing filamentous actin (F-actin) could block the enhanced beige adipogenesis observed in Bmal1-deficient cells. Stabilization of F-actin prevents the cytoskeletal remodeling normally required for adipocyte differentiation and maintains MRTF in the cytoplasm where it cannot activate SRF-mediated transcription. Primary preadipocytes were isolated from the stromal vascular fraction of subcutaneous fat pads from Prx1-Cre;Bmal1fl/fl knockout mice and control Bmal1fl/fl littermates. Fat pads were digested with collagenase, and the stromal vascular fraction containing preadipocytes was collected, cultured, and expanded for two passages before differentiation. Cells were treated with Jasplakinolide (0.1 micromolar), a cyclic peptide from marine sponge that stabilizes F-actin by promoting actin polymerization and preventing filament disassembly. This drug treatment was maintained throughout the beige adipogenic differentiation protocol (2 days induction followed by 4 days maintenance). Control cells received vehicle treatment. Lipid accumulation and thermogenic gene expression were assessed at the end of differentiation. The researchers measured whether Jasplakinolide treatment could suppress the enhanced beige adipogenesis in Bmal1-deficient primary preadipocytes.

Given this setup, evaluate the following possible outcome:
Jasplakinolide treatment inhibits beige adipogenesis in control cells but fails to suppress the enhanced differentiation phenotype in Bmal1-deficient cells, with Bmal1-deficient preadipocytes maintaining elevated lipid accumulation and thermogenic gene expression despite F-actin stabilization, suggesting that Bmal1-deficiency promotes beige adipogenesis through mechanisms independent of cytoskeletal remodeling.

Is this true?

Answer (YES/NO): NO